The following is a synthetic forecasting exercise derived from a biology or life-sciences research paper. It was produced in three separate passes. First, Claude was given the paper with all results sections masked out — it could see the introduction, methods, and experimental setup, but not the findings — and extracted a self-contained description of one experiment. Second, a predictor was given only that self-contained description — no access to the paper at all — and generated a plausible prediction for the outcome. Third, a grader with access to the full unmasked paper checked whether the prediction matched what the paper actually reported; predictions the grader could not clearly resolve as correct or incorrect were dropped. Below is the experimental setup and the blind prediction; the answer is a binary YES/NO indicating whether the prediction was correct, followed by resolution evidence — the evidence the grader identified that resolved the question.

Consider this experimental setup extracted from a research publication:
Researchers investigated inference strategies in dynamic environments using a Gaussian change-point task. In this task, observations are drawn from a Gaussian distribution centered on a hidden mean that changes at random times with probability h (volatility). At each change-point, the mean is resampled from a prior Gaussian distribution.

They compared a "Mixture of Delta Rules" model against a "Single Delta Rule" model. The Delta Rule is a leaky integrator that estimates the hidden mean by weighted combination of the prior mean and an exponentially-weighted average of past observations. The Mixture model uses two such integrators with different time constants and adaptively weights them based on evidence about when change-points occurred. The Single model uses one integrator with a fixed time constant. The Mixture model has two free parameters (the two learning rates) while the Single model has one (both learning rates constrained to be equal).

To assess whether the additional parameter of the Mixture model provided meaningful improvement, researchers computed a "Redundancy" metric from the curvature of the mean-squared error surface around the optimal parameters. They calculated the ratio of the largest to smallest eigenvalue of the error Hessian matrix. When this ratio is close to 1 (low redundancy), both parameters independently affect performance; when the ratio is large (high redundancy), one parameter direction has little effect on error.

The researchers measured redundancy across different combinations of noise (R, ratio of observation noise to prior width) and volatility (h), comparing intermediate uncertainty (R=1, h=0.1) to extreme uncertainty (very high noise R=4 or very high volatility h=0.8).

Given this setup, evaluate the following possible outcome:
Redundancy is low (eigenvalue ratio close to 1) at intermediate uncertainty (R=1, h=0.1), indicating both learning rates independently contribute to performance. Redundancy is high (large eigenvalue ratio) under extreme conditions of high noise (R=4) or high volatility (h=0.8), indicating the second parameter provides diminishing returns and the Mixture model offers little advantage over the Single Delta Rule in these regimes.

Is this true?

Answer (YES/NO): YES